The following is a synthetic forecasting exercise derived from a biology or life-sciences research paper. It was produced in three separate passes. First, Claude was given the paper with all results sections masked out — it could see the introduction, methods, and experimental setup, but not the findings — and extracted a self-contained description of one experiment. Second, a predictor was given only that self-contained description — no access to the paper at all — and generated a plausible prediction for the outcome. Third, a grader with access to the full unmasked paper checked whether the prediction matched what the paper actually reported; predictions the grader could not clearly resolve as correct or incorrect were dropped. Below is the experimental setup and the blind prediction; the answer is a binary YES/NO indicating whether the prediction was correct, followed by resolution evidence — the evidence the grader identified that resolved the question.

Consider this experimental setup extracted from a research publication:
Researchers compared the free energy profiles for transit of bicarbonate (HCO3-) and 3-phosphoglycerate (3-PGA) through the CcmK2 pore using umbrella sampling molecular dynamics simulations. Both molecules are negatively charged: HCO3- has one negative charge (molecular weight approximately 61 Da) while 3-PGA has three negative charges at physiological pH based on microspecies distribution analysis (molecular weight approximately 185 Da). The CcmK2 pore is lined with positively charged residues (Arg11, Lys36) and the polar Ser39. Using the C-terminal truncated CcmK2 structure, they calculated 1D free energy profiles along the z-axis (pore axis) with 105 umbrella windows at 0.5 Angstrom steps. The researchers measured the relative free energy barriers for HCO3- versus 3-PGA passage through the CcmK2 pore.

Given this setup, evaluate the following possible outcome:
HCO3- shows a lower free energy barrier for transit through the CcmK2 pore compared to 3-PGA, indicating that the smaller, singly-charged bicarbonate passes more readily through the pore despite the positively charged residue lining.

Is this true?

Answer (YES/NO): NO